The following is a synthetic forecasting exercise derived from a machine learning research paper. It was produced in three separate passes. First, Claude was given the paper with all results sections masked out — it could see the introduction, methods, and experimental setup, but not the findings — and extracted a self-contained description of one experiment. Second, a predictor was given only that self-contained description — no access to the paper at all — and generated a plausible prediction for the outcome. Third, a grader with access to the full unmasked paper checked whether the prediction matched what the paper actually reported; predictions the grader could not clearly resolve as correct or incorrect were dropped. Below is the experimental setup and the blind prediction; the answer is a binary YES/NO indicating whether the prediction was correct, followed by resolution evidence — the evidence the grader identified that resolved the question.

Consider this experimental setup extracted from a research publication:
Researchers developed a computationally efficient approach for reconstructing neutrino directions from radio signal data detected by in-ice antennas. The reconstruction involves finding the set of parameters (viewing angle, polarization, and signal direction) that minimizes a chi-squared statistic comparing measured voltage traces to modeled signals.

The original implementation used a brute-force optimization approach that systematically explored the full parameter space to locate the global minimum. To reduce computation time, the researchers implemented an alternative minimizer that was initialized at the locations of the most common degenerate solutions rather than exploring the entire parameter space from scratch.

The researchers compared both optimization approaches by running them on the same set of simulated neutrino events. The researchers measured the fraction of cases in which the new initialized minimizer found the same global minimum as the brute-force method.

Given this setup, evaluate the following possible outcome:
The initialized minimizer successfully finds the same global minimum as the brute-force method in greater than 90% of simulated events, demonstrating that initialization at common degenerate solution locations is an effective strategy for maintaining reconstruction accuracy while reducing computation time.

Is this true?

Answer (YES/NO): NO